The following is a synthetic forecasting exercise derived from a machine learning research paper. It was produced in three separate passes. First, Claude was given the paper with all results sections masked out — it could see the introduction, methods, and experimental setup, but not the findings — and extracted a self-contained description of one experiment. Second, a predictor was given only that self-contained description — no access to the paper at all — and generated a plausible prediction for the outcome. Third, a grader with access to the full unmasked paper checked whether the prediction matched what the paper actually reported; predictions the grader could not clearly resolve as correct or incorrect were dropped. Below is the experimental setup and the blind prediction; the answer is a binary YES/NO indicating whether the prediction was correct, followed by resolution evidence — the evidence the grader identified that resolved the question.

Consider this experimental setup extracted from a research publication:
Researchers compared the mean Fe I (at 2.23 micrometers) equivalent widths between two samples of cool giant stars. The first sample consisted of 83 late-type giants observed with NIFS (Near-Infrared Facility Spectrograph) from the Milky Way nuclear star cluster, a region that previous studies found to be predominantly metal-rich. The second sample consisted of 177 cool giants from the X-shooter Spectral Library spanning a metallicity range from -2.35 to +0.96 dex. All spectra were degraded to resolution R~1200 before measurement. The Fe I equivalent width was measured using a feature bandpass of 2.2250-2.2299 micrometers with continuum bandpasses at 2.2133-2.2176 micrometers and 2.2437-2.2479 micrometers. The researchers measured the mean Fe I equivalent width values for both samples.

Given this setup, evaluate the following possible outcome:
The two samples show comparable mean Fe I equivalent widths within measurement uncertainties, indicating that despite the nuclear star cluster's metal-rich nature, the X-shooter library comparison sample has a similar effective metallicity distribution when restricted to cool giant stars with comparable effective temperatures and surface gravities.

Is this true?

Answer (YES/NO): NO